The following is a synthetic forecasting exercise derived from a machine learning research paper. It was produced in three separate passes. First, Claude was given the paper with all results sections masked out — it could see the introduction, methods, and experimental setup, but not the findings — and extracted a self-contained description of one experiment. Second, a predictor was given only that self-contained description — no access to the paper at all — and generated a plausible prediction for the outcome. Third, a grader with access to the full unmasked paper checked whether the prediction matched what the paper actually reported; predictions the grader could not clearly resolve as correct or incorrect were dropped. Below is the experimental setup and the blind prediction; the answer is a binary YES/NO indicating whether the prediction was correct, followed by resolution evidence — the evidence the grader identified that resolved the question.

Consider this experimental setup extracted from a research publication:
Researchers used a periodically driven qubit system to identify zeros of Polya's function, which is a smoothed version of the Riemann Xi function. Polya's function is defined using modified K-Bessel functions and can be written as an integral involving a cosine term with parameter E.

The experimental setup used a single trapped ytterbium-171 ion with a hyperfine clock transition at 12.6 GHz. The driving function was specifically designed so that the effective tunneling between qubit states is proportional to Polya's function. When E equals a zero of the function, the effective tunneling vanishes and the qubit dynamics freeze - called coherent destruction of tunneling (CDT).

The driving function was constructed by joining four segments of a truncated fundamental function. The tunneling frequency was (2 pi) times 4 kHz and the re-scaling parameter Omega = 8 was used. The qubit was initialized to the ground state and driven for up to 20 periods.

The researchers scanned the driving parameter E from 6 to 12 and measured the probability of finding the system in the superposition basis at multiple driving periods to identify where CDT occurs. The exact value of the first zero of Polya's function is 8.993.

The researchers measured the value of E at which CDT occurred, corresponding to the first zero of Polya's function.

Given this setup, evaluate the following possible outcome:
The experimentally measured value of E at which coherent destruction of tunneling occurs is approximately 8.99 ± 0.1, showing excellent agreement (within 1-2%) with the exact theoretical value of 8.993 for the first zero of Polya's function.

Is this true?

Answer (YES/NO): NO